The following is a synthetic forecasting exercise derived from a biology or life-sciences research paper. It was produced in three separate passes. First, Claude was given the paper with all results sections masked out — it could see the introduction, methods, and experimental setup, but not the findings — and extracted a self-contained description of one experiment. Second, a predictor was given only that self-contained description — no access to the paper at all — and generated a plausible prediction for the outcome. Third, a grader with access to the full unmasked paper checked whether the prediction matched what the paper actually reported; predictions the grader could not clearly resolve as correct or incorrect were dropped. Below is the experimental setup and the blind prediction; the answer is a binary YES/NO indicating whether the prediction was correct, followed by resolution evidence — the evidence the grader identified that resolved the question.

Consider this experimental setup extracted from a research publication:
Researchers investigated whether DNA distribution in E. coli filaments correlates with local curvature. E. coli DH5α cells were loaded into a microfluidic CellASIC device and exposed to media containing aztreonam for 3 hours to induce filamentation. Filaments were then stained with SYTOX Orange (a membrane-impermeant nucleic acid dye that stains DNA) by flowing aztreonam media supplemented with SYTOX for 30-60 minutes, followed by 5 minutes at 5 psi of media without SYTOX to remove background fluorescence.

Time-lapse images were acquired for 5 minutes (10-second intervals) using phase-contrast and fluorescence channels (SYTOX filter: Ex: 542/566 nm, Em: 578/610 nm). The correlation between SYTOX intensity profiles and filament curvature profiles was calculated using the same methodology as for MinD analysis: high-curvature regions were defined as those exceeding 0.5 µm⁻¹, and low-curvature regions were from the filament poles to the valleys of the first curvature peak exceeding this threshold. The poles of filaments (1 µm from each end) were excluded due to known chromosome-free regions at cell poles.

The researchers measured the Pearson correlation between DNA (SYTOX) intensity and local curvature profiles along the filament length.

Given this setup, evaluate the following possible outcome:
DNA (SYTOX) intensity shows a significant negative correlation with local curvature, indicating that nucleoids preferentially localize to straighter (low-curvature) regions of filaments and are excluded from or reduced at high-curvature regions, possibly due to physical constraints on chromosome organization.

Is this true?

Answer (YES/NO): YES